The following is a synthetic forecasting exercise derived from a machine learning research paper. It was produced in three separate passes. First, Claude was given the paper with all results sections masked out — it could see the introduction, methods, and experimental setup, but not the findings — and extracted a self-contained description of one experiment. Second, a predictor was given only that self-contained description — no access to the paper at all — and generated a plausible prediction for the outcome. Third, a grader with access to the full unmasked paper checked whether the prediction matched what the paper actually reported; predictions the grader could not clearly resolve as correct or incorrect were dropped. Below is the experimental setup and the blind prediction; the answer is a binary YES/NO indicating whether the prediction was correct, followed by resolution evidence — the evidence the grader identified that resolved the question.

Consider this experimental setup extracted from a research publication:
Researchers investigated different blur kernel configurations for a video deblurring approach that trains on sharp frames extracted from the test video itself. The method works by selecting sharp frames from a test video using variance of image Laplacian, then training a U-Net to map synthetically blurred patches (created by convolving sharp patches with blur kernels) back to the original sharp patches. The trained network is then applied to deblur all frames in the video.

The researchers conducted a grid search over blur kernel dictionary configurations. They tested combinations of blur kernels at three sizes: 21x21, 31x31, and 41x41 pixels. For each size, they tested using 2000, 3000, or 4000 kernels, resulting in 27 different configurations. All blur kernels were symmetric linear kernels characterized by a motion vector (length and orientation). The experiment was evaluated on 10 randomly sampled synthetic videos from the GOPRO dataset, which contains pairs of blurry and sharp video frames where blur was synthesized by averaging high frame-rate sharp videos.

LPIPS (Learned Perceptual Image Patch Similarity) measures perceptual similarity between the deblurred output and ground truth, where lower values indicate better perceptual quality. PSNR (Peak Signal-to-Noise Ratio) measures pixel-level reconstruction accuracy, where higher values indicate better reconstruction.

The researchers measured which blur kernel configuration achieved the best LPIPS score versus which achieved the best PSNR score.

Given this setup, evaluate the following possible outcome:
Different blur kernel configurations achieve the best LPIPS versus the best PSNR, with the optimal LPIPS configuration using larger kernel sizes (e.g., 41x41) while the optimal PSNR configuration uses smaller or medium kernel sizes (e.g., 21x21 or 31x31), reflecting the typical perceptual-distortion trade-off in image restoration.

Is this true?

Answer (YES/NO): NO